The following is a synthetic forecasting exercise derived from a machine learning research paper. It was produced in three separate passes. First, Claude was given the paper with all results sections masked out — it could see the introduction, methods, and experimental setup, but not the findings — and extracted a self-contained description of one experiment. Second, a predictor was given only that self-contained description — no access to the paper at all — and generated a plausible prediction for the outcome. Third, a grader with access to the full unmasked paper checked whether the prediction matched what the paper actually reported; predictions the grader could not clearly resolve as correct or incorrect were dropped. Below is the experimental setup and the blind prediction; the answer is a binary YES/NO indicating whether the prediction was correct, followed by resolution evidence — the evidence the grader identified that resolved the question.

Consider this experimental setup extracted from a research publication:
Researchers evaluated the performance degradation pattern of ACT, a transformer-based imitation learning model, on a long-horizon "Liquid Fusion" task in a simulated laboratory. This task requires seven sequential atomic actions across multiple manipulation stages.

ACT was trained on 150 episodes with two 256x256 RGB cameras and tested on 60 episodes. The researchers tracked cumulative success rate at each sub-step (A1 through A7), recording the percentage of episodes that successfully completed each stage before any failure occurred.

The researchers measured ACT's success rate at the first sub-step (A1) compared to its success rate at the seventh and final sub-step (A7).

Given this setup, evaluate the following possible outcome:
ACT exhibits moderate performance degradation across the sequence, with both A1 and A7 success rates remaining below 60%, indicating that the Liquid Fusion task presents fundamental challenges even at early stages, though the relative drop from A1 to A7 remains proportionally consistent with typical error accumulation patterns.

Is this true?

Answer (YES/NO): NO